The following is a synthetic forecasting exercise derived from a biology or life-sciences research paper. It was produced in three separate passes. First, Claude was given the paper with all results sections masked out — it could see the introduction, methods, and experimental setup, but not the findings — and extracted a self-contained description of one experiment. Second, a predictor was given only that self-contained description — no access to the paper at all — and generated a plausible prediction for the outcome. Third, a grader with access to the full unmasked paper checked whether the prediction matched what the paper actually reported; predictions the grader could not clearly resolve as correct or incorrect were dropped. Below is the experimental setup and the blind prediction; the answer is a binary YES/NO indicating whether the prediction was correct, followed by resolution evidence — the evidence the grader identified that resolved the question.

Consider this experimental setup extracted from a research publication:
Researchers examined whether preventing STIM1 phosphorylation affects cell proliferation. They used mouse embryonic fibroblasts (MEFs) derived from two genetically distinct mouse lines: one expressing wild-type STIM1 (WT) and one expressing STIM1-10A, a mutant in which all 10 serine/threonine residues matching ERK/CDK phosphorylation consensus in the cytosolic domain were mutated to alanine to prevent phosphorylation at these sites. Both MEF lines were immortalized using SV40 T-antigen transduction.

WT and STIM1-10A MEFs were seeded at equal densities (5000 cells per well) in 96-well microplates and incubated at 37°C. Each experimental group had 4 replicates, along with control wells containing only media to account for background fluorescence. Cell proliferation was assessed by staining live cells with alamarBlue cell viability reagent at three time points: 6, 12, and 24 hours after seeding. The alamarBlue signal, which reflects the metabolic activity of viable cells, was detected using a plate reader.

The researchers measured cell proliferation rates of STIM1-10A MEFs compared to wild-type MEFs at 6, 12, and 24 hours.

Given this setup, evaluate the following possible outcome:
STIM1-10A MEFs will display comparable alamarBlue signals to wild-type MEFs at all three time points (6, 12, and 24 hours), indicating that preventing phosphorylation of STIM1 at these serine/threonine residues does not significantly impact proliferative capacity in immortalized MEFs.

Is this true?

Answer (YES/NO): YES